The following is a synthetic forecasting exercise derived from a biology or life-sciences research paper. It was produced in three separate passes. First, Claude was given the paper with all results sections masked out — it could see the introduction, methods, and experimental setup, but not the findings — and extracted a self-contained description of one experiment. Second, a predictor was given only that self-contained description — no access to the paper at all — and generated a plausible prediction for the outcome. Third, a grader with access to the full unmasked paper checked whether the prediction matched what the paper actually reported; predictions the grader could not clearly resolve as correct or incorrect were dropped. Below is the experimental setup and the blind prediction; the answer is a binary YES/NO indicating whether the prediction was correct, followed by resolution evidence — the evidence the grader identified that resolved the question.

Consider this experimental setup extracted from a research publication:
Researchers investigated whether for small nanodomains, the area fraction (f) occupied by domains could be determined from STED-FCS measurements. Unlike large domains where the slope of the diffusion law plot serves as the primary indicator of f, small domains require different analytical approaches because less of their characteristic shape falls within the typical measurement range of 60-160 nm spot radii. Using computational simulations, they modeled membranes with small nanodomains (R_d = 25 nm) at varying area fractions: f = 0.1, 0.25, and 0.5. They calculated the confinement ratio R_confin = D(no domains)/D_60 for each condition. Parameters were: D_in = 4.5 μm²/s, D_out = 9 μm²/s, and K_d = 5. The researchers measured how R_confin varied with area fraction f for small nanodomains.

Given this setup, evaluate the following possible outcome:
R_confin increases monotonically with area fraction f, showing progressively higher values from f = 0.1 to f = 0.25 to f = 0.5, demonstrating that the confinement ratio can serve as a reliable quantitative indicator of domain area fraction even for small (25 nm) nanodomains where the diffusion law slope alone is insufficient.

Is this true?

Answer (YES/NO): YES